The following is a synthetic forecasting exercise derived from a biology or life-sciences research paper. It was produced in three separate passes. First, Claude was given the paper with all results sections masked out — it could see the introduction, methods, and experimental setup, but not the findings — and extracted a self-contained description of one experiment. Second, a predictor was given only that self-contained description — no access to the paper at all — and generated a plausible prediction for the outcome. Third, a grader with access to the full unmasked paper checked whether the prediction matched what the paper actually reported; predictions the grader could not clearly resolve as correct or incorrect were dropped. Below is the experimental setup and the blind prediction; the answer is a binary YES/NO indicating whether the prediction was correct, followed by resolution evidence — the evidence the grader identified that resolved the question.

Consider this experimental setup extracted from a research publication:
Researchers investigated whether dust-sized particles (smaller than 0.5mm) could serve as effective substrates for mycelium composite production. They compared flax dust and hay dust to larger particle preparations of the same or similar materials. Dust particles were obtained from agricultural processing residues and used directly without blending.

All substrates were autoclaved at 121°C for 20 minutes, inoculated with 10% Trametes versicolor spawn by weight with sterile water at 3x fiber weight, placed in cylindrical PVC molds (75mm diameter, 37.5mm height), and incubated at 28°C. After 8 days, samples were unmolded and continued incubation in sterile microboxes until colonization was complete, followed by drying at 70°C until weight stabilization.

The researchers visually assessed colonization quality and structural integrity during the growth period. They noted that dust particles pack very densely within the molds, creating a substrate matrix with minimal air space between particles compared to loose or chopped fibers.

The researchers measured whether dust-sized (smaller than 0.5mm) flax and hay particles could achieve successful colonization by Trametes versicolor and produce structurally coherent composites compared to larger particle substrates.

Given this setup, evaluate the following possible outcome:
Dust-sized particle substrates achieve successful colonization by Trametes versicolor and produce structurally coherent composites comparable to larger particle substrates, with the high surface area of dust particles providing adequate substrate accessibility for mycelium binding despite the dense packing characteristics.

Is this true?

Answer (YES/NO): NO